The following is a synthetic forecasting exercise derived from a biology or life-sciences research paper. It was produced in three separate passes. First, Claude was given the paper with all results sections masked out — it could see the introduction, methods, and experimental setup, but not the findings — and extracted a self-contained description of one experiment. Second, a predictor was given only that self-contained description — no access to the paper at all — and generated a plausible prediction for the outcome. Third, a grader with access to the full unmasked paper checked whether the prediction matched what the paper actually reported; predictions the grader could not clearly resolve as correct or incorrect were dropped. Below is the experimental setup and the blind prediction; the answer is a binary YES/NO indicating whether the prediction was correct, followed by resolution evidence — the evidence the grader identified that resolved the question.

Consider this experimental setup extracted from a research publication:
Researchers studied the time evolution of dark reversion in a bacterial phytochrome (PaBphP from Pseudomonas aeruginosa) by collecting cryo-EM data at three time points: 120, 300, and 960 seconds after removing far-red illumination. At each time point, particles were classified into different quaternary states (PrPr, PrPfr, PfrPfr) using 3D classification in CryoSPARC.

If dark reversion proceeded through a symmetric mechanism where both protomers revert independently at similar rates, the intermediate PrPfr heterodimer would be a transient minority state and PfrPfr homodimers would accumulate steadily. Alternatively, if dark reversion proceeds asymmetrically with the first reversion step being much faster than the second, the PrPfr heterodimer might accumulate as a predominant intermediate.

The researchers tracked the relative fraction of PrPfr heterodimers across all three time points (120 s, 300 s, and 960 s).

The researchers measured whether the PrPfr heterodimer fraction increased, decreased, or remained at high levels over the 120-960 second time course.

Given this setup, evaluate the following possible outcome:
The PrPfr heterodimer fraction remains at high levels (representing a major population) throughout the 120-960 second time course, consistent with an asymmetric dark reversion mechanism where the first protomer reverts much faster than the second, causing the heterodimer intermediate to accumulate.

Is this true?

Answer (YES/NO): YES